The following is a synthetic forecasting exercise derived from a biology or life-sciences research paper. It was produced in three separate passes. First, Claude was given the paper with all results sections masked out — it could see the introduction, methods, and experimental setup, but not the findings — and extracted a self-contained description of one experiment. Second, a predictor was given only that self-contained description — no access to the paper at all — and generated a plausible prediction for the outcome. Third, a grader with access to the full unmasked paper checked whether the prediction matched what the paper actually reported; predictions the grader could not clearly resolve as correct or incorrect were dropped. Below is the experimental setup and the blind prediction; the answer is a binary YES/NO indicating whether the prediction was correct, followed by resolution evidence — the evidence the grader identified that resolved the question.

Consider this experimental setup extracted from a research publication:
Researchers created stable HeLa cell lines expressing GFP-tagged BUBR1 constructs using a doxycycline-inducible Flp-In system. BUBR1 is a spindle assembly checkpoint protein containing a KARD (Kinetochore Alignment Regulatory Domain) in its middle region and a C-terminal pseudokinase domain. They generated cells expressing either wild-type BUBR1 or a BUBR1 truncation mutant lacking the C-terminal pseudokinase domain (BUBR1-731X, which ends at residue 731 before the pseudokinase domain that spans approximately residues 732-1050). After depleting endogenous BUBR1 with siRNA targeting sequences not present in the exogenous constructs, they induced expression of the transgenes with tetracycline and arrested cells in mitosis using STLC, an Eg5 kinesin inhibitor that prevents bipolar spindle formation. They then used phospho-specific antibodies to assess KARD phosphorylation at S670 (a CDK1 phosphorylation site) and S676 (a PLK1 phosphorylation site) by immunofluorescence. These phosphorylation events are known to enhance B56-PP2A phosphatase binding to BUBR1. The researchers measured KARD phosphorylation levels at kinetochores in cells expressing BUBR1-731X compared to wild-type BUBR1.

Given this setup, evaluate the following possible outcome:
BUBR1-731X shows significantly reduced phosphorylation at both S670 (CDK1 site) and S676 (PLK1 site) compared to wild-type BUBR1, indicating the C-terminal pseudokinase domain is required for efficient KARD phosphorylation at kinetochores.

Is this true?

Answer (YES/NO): YES